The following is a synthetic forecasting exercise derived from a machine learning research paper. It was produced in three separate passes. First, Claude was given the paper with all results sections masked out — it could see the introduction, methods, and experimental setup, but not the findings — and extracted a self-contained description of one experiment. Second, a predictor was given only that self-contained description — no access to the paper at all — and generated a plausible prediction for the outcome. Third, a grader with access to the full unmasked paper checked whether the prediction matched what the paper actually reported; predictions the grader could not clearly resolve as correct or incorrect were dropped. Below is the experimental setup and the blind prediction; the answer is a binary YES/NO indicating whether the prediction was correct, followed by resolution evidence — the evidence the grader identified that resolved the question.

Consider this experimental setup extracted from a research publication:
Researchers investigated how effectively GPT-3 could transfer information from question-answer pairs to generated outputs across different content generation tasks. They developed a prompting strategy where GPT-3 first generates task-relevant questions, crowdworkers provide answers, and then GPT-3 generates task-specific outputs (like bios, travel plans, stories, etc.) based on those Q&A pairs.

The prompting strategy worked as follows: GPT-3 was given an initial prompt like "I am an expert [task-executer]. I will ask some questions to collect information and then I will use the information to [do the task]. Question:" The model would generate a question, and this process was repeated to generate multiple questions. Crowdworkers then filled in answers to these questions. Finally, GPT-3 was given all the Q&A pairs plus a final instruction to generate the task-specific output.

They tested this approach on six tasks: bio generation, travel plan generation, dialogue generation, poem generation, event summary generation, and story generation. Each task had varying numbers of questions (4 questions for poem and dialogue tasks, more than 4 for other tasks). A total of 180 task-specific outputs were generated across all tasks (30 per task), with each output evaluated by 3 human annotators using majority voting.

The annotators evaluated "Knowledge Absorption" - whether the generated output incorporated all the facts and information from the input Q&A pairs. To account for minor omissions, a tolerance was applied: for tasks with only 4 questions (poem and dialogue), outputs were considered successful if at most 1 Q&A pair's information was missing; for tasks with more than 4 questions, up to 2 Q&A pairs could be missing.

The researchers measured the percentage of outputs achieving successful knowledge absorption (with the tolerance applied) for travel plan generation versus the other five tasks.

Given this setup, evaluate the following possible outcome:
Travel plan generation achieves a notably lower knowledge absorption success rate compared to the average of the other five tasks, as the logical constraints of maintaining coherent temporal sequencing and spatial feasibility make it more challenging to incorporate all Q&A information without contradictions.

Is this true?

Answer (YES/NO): YES